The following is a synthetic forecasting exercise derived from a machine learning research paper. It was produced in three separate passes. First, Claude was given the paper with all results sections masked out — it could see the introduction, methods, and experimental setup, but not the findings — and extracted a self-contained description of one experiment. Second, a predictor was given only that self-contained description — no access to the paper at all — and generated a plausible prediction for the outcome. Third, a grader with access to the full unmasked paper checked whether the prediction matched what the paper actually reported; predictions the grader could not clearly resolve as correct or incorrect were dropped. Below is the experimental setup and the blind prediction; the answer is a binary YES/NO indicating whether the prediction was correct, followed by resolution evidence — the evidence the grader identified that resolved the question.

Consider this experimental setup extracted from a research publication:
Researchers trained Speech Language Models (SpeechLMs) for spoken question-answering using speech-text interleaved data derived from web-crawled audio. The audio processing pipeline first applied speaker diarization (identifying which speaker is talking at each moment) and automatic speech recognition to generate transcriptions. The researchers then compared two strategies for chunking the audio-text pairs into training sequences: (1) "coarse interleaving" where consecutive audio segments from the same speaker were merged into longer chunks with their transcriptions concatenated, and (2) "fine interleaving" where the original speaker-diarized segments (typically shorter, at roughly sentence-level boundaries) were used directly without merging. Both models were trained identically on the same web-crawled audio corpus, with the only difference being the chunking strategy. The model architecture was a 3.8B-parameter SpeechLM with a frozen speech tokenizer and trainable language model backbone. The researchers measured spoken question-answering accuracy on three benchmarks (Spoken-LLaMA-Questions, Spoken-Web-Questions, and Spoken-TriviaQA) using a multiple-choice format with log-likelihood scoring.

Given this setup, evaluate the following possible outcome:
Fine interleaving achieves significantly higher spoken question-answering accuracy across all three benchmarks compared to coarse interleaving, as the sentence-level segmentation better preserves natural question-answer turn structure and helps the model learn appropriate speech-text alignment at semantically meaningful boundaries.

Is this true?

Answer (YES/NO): NO